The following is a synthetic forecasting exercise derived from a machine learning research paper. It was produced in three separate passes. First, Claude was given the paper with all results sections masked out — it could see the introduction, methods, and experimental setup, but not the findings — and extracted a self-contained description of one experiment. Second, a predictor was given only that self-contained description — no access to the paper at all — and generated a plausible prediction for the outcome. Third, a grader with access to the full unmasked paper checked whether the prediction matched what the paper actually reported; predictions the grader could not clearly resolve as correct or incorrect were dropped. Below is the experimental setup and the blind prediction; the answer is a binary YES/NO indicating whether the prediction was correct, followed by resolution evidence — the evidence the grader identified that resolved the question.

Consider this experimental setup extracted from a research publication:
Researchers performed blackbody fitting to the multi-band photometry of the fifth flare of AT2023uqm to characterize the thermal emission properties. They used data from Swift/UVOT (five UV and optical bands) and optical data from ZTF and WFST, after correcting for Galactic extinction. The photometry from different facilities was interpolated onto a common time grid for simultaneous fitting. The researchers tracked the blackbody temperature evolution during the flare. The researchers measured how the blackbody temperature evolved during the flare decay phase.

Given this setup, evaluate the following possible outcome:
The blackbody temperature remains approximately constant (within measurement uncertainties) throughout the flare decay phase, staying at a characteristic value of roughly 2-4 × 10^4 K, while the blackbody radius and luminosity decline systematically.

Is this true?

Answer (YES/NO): NO